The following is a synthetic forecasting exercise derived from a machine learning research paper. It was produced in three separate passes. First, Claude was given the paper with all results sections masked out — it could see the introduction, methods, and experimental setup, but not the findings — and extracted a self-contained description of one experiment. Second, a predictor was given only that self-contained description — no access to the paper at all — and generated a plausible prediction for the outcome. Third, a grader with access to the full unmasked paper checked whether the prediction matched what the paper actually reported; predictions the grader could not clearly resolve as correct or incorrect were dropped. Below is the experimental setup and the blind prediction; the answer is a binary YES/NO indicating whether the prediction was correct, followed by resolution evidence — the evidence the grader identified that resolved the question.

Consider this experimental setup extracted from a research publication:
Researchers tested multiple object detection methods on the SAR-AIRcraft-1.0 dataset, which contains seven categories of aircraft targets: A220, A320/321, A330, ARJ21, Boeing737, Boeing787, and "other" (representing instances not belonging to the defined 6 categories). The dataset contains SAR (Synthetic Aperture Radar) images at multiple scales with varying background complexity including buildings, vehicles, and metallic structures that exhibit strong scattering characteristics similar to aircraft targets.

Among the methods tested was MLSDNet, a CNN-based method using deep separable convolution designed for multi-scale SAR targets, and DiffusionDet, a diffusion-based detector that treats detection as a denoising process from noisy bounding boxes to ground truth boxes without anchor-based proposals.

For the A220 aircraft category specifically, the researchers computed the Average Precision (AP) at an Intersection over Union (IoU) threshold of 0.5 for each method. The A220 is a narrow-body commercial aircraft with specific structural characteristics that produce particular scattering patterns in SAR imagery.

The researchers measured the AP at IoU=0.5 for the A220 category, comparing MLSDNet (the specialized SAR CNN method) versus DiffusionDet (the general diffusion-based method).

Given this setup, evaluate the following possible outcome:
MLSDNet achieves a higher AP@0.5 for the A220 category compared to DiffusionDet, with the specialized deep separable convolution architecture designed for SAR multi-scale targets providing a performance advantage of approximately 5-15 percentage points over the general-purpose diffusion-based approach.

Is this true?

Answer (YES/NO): NO